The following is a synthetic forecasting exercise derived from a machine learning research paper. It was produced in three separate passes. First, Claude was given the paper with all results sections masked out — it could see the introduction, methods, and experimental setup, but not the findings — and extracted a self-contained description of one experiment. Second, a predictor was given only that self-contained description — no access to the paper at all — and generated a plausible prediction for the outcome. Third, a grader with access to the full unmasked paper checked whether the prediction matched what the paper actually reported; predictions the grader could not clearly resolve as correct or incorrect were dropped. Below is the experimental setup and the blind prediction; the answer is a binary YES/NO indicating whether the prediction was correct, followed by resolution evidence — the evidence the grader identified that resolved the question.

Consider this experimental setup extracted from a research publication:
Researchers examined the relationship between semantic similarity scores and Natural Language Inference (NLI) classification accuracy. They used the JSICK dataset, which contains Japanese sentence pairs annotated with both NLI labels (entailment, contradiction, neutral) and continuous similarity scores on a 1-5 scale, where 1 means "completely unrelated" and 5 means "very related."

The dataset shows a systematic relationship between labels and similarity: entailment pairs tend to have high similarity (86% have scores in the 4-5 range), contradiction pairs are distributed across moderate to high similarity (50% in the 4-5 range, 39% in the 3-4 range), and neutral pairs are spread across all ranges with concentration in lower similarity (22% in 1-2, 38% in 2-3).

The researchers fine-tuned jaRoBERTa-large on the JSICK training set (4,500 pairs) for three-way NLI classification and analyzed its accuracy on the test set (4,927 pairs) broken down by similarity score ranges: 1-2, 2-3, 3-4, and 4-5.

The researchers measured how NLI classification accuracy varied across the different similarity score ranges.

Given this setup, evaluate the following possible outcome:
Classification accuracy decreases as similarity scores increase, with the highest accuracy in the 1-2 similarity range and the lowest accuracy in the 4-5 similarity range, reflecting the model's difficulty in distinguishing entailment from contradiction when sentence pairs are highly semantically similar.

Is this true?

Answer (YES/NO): NO